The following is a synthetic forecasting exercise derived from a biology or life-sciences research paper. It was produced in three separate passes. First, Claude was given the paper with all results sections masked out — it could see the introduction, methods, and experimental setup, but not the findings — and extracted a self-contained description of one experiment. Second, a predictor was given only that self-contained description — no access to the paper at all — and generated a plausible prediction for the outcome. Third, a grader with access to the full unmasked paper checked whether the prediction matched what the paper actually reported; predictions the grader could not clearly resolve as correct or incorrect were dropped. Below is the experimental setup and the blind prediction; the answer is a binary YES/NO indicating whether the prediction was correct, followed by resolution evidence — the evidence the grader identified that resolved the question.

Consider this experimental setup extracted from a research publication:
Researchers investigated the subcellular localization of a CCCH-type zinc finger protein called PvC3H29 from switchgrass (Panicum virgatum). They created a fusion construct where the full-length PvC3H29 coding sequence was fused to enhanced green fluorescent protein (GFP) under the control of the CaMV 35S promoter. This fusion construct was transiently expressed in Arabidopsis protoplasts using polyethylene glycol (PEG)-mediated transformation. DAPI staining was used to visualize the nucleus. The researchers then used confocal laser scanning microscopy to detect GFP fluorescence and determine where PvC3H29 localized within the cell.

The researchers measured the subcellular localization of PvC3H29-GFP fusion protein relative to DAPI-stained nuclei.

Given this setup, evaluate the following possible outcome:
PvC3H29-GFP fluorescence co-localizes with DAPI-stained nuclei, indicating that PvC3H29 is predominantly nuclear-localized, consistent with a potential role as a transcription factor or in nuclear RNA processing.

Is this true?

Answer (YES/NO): YES